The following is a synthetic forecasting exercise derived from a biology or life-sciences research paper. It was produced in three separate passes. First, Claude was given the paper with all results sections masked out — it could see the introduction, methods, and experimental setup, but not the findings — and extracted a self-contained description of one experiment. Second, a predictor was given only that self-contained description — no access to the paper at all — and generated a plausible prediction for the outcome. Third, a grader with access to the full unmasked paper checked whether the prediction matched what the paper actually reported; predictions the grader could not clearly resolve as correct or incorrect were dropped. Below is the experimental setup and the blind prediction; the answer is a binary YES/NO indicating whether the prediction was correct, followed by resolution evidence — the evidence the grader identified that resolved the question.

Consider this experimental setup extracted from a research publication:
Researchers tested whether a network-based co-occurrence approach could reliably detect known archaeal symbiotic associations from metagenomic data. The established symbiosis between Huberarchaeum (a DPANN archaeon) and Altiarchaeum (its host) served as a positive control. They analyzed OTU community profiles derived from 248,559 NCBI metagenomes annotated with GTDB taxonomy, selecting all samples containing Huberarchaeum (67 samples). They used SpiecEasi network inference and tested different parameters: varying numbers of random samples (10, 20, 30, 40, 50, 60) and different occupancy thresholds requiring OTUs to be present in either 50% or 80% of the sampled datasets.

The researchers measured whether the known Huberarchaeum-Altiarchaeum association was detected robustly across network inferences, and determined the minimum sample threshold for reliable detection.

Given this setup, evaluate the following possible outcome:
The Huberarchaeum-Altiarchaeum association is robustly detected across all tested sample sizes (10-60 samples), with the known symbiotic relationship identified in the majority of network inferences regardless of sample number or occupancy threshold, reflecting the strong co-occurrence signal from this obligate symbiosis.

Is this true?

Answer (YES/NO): NO